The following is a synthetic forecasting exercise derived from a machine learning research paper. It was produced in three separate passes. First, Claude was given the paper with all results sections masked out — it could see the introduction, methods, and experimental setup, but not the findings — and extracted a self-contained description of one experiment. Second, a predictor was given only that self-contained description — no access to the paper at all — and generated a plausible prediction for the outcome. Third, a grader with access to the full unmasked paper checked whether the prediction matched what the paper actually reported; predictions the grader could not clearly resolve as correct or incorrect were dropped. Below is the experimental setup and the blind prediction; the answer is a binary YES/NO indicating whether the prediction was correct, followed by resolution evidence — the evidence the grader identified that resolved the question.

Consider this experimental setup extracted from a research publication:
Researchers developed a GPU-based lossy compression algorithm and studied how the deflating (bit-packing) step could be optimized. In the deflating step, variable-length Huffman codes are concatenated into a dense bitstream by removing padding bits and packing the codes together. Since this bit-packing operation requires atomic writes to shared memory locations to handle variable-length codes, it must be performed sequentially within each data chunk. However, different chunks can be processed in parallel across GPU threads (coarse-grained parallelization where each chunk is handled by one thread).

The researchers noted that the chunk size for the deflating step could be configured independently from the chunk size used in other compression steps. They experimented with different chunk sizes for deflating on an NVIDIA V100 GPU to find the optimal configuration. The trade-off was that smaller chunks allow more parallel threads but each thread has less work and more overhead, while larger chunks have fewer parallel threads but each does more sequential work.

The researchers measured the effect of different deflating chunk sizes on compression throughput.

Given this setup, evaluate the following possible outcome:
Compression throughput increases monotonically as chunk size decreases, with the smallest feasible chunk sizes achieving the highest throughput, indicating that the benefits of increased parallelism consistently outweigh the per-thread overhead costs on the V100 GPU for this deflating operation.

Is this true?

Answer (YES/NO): NO